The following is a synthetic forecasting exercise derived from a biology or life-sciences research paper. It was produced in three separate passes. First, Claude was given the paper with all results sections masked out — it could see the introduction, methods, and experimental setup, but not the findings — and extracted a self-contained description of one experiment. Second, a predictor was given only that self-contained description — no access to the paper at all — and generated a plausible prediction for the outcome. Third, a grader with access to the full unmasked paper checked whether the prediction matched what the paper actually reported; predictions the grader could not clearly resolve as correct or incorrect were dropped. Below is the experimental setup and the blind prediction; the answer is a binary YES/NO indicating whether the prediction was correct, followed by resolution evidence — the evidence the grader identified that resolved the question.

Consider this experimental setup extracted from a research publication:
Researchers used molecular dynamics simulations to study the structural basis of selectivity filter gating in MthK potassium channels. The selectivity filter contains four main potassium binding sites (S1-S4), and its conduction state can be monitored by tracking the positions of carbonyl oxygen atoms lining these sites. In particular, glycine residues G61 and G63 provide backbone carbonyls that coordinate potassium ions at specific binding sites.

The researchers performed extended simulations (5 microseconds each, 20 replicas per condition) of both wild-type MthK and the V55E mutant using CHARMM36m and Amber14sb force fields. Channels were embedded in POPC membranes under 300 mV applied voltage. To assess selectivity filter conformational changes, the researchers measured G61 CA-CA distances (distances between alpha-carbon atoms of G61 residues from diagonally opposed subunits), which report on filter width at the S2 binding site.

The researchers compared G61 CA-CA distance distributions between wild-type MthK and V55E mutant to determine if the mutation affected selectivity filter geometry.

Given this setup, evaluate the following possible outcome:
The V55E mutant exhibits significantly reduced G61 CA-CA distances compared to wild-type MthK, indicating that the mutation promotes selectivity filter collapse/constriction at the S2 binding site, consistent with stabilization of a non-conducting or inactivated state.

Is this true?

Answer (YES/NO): NO